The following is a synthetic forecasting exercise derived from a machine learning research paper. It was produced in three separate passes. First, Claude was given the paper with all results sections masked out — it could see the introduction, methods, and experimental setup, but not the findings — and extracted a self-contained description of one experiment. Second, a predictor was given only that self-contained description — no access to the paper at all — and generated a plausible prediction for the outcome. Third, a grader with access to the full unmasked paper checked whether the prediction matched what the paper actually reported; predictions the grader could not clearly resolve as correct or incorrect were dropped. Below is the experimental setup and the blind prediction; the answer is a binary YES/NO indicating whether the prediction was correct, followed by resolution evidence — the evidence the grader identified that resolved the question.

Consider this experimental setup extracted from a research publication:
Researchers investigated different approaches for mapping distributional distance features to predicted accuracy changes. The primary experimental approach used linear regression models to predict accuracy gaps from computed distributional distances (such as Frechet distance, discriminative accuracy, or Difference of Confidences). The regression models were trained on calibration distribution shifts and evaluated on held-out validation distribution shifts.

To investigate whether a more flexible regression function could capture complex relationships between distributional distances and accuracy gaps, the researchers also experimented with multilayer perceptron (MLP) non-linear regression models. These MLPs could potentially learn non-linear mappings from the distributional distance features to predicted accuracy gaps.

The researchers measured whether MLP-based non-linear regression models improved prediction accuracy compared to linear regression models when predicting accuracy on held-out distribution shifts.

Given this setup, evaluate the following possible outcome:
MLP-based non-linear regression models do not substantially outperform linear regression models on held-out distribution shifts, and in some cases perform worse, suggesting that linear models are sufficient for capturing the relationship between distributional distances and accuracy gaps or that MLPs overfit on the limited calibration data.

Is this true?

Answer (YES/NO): NO